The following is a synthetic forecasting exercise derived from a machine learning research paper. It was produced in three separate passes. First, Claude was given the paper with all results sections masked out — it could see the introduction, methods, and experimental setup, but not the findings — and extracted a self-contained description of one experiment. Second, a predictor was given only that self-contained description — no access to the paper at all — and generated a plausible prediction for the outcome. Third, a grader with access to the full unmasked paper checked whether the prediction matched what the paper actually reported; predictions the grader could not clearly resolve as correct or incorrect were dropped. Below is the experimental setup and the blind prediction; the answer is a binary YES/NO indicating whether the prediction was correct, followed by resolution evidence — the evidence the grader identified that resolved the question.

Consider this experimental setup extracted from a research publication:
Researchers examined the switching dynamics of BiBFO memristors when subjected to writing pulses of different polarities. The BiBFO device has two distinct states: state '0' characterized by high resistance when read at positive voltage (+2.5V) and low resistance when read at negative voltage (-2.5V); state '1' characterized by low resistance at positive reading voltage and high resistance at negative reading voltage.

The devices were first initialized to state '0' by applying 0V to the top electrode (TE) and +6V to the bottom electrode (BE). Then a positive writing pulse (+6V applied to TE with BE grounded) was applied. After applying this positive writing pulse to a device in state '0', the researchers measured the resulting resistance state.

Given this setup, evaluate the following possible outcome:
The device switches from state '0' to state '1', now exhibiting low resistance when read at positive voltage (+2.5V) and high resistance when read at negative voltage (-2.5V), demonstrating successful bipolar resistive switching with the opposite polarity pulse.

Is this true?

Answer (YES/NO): YES